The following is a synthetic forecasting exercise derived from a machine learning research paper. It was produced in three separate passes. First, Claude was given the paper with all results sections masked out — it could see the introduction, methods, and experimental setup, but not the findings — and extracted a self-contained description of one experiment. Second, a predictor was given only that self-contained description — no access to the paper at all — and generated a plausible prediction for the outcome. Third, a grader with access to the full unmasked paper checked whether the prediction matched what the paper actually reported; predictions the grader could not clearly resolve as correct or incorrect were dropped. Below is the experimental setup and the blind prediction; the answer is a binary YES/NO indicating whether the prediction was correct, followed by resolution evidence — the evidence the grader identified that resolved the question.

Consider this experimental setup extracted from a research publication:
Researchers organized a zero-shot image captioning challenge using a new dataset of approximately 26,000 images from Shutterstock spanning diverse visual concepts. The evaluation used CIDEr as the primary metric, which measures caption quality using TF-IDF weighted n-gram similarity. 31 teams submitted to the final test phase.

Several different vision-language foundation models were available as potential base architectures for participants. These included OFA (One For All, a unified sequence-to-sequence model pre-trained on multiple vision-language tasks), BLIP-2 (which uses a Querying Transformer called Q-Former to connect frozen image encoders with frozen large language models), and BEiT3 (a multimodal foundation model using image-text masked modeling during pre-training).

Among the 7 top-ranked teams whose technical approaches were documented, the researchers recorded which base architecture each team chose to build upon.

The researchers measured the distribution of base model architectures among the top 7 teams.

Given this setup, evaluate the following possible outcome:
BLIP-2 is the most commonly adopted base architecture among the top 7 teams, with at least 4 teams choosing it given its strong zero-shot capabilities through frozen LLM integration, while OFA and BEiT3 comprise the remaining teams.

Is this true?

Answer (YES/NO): NO